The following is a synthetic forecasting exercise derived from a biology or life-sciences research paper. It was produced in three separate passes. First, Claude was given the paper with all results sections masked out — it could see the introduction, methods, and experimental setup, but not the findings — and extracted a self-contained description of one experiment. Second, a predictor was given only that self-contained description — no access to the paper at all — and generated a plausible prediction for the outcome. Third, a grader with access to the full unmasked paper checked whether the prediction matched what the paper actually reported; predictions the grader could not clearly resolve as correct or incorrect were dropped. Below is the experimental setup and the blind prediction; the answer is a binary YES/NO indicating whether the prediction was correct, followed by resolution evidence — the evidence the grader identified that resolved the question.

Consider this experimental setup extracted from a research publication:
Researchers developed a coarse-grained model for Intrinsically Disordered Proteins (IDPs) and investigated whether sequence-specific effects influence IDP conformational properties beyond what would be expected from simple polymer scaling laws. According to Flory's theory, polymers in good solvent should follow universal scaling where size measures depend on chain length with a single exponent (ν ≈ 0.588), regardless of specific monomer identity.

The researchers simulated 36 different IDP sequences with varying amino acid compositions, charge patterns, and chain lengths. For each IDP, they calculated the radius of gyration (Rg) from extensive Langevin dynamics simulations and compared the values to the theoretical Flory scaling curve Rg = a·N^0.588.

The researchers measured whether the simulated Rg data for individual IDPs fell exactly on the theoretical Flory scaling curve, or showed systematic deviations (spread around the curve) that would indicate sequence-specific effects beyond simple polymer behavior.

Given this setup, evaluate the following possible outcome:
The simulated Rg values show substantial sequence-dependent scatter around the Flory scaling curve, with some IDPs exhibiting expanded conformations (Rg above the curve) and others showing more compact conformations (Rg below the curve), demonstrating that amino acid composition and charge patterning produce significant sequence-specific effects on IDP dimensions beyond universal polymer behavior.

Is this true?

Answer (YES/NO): NO